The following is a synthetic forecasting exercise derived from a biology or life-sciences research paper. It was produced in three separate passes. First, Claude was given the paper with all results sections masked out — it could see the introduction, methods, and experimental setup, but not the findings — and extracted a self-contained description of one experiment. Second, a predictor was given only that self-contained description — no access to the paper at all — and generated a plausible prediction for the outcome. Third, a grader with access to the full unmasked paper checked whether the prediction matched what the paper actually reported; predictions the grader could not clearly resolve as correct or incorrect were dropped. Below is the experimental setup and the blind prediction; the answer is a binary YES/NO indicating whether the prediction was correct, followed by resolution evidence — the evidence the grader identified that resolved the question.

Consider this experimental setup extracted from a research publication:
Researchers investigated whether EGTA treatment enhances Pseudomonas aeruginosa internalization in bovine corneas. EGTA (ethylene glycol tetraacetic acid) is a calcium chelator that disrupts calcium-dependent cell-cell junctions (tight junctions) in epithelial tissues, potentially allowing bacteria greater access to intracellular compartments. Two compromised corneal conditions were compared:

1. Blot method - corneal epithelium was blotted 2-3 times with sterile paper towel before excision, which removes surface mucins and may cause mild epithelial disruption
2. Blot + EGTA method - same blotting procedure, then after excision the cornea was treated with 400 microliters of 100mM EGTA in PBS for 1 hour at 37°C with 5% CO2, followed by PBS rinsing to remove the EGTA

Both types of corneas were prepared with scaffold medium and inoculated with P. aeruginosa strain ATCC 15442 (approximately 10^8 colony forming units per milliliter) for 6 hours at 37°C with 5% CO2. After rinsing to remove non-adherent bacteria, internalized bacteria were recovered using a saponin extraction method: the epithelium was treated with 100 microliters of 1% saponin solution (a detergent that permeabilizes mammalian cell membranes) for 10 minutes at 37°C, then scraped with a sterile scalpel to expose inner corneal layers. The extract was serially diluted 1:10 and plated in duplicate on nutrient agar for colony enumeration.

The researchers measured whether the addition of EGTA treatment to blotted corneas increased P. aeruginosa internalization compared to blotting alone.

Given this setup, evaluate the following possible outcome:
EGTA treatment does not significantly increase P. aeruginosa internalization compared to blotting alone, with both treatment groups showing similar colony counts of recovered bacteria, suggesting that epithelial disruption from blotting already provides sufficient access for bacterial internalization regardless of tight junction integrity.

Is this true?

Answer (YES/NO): YES